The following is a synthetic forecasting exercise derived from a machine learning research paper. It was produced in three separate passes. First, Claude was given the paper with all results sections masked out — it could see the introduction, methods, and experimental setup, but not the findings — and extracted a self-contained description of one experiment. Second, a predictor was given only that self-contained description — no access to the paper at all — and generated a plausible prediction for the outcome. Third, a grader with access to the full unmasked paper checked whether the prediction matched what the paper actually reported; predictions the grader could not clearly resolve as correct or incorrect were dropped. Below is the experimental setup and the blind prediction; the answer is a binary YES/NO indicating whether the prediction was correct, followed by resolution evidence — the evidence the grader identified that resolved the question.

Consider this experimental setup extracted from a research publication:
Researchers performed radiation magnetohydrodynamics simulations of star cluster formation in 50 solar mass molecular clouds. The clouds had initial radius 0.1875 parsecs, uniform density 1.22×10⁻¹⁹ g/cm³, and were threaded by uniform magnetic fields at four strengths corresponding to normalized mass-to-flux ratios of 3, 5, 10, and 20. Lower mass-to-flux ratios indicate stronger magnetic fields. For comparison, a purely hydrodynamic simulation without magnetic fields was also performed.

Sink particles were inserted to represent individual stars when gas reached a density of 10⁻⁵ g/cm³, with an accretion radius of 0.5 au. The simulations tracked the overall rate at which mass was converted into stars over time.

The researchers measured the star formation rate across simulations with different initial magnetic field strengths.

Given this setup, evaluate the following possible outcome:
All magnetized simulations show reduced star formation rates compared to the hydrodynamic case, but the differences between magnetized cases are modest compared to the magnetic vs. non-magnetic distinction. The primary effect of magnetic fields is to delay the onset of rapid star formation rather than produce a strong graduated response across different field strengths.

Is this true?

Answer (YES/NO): NO